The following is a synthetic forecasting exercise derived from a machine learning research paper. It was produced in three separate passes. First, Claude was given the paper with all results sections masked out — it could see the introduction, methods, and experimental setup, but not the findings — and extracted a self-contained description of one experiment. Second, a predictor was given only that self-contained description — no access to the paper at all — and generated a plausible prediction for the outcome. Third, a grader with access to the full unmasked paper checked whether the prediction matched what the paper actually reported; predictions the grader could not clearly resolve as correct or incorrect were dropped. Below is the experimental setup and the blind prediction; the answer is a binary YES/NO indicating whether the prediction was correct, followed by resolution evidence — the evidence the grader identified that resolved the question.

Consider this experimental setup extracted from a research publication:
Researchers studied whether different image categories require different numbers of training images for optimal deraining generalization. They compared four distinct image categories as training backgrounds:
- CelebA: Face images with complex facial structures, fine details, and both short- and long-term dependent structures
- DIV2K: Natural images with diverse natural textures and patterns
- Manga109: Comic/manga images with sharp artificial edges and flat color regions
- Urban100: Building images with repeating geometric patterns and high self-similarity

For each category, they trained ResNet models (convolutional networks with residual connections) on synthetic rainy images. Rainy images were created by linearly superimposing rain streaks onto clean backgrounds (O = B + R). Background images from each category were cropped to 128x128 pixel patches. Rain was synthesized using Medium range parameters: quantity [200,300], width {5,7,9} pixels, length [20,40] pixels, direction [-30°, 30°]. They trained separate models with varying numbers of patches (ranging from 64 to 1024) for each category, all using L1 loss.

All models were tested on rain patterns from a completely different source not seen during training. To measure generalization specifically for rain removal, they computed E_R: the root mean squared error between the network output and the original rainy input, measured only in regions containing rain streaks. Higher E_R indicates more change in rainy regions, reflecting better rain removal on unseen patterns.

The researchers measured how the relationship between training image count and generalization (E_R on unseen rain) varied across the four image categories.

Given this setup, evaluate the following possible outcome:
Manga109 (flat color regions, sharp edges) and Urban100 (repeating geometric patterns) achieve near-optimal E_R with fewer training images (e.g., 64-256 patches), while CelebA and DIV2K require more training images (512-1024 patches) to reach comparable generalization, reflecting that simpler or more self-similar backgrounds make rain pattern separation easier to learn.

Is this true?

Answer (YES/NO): NO